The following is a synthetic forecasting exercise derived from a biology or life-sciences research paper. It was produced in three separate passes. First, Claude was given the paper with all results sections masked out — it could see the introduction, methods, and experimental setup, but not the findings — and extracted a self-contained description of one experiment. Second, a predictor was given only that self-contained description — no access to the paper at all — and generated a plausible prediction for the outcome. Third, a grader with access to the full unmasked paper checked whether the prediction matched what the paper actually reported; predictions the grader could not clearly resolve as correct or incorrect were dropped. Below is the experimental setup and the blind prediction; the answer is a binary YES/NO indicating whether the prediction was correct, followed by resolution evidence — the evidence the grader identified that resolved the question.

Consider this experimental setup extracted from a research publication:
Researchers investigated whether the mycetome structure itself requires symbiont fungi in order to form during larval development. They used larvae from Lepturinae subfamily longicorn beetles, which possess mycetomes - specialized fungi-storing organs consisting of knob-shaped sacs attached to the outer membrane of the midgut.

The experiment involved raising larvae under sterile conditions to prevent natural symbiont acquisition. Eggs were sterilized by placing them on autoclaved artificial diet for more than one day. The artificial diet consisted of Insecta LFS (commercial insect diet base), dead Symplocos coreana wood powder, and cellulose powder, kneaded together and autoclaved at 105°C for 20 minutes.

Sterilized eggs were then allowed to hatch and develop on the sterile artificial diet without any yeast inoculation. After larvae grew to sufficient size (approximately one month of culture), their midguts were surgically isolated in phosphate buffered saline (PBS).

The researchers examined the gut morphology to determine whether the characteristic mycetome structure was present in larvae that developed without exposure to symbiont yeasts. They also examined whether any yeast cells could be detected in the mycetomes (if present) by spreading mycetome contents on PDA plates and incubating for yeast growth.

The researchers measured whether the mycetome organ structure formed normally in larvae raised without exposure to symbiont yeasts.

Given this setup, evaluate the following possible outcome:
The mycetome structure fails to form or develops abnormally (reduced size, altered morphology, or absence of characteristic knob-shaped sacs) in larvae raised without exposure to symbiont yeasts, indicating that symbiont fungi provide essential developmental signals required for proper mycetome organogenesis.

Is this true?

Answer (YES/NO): NO